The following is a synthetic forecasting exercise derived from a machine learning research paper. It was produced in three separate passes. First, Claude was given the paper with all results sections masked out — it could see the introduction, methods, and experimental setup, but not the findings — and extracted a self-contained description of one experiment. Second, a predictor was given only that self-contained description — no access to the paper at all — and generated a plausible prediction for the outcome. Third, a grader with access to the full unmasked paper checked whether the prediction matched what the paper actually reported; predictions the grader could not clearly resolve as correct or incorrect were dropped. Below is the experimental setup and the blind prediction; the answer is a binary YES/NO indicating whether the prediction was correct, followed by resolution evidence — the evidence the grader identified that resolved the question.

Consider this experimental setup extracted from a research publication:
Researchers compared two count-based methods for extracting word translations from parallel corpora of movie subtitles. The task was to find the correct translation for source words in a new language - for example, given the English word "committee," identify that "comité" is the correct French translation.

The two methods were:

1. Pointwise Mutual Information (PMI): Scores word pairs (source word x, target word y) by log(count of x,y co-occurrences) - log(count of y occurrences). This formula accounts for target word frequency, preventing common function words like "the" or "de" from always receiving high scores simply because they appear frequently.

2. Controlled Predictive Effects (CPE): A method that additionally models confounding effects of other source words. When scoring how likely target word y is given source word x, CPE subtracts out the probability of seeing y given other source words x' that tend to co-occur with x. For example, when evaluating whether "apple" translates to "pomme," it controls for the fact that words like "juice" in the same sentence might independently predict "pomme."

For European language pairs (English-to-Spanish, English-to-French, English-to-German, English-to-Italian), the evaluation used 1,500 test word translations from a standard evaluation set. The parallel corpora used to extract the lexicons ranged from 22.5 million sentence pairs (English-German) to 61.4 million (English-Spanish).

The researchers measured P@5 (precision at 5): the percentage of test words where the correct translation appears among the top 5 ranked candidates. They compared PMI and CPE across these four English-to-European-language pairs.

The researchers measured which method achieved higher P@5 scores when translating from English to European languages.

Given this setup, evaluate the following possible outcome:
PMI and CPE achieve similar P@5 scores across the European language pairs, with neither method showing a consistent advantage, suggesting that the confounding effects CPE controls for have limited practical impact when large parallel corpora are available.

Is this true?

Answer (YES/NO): NO